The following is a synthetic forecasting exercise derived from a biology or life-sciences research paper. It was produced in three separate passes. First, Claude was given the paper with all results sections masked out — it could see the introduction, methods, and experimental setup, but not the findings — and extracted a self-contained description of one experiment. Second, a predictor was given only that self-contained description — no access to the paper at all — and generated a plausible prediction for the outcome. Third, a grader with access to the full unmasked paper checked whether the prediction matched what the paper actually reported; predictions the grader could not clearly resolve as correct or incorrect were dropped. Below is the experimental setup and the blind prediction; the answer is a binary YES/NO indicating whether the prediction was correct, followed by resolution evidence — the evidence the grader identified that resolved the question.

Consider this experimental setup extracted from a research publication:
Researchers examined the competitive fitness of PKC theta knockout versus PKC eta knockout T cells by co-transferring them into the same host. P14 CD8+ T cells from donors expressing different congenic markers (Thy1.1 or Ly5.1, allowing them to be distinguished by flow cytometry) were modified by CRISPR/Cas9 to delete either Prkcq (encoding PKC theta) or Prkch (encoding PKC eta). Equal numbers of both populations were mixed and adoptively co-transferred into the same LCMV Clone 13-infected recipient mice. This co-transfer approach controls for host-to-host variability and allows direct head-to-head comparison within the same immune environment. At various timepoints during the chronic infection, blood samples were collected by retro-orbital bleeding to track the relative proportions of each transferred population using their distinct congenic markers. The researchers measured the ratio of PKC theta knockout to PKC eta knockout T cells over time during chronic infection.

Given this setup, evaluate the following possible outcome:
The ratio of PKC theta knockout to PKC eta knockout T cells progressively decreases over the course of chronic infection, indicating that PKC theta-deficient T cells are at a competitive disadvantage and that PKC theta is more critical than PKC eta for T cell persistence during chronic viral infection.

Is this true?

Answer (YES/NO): YES